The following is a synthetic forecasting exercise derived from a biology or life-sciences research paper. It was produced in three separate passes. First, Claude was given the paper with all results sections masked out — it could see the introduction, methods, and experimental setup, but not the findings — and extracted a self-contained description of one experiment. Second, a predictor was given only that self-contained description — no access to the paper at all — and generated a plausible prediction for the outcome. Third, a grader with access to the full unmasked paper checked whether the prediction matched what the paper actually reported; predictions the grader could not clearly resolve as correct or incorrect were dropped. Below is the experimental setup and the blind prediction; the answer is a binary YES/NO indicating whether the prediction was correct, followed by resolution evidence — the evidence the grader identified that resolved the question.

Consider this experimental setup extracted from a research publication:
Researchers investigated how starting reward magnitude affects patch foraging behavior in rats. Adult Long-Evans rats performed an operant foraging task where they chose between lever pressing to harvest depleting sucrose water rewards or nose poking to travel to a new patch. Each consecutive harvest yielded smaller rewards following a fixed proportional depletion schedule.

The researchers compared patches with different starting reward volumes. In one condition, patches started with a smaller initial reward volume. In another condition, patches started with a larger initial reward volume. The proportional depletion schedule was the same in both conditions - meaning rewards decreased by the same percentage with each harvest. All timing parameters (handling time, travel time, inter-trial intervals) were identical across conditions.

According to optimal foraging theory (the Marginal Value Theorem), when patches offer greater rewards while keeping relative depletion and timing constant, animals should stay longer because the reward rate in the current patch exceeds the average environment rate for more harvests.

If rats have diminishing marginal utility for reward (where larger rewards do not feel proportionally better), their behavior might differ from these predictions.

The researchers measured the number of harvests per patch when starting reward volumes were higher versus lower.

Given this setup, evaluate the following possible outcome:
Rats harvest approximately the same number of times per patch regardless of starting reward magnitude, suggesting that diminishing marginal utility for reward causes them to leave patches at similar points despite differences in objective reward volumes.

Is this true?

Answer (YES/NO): NO